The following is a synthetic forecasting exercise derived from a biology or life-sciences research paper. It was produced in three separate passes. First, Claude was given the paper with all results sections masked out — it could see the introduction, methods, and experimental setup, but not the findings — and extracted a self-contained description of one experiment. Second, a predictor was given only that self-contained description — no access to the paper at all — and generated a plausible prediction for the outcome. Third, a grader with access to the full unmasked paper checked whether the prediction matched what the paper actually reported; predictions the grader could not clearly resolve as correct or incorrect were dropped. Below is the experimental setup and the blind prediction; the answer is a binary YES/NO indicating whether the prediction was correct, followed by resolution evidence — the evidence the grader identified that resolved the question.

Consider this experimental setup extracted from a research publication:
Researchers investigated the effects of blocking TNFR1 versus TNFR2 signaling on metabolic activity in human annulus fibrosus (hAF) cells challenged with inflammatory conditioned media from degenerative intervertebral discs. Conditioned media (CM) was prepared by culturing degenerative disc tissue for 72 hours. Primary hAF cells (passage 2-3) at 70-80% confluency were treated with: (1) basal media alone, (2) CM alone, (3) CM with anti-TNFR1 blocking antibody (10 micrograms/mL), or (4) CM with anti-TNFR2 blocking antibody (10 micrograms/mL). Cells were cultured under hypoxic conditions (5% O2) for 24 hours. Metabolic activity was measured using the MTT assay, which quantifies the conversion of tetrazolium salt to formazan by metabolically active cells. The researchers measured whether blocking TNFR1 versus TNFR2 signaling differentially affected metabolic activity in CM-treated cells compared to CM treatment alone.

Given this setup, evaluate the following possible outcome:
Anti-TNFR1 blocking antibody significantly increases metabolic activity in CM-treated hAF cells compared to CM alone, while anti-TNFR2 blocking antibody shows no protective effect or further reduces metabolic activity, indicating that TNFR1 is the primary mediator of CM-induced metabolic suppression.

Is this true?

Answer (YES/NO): YES